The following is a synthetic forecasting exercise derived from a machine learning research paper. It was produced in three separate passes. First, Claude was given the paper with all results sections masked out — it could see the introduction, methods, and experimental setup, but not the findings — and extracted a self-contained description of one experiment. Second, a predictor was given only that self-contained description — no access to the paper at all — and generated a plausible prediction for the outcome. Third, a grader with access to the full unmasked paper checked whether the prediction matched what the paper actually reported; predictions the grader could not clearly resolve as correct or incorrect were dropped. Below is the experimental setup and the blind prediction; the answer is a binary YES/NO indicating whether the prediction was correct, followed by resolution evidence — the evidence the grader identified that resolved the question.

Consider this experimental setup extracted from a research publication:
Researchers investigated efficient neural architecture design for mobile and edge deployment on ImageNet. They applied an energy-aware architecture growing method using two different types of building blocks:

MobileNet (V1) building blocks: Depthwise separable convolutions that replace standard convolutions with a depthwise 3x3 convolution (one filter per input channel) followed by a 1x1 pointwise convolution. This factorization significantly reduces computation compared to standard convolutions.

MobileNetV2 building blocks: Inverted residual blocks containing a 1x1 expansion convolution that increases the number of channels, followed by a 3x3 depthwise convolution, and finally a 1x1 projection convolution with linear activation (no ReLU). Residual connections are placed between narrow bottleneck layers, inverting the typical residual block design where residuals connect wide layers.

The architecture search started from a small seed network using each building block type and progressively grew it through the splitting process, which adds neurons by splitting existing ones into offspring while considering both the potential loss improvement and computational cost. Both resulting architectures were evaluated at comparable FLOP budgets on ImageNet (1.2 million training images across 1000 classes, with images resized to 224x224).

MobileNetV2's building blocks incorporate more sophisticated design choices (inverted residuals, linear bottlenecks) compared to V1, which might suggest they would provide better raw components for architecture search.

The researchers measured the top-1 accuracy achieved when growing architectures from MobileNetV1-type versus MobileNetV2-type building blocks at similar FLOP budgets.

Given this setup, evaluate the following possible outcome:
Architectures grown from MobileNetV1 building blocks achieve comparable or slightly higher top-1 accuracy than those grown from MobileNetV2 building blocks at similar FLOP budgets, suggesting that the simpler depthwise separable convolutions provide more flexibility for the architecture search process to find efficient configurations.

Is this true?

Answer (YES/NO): NO